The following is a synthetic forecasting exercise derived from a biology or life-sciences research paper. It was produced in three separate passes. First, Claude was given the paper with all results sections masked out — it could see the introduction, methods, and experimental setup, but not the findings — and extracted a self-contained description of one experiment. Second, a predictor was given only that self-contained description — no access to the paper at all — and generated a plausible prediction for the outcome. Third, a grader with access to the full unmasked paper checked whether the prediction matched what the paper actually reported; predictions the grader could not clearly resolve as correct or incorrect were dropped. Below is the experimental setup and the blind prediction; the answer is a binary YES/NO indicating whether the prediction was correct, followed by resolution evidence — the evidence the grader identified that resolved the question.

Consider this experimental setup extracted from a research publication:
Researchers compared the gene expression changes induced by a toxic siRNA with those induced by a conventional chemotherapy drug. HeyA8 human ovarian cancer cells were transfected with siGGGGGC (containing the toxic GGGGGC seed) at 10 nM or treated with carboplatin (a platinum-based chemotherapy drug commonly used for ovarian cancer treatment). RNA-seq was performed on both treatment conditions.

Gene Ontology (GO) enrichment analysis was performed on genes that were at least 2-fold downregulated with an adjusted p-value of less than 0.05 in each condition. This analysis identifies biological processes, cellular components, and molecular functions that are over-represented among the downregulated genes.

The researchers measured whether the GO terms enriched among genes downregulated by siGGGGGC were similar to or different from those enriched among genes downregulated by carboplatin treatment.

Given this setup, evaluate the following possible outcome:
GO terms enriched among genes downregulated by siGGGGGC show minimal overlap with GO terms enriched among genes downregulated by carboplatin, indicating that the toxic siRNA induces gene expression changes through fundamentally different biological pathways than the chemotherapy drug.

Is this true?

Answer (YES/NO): NO